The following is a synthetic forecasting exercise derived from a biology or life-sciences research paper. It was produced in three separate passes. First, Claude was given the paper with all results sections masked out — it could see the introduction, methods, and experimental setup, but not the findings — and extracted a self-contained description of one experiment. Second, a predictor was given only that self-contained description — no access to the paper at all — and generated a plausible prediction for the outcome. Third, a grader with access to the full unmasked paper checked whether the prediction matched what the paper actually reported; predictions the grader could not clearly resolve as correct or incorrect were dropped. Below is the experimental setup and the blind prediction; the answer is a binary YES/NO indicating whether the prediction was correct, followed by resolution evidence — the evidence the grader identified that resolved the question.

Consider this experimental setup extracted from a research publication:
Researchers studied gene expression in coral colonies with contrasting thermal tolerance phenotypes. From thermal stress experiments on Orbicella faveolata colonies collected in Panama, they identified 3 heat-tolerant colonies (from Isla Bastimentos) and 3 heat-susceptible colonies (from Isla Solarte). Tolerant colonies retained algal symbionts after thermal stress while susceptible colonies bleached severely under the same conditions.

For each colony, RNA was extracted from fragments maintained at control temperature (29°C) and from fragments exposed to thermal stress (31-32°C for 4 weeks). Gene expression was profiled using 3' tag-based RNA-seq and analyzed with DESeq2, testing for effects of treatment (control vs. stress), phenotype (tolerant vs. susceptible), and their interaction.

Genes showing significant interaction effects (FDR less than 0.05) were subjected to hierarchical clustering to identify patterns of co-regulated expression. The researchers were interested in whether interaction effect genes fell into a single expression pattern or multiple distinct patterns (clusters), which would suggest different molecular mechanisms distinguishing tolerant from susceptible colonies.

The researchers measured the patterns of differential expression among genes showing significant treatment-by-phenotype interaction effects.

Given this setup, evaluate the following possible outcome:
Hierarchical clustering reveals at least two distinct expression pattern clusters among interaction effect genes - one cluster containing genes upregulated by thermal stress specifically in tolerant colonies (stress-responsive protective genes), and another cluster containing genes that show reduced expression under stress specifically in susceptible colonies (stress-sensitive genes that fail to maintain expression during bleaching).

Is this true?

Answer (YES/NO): NO